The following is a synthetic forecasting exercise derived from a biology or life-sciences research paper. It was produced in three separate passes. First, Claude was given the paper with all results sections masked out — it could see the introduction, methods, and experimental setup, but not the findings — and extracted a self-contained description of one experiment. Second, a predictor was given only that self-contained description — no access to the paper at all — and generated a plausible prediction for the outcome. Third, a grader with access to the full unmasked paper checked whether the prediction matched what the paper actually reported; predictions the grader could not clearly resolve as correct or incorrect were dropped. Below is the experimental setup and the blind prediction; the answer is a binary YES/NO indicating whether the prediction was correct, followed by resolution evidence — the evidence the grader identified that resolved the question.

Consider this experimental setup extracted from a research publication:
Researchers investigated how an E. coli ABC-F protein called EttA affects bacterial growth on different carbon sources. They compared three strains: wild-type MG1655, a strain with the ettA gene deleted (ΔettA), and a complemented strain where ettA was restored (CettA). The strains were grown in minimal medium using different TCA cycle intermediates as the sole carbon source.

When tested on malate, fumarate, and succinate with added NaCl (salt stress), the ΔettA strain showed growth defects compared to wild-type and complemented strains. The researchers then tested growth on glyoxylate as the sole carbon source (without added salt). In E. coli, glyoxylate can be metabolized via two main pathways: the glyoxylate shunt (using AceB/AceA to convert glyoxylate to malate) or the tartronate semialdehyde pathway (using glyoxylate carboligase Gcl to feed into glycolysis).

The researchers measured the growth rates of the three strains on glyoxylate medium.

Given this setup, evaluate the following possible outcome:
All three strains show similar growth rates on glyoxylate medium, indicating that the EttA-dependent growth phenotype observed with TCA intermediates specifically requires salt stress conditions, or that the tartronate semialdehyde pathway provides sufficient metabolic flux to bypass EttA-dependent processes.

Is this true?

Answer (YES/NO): NO